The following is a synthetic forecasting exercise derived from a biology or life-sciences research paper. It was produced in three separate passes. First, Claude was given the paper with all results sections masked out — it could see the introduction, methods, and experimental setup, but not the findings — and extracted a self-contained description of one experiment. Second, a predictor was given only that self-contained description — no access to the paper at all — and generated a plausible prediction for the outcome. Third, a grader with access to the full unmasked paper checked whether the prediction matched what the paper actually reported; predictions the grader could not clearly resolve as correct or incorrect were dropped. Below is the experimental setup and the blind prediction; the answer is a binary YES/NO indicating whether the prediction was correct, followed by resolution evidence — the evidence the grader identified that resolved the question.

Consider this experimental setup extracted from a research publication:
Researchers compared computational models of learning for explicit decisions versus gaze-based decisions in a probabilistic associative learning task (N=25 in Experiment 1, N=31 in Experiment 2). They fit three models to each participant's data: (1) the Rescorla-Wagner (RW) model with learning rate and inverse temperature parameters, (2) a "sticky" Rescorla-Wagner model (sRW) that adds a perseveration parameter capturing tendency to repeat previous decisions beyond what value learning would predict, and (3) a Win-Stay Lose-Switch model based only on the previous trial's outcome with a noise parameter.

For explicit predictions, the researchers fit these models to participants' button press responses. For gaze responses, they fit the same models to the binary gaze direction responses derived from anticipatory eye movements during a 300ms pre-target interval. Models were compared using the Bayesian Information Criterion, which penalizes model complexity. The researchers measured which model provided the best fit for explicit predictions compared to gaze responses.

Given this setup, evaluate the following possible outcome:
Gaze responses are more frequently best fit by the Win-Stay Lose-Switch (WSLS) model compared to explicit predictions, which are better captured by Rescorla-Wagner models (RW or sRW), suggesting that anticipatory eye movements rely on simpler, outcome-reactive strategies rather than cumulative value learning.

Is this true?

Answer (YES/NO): NO